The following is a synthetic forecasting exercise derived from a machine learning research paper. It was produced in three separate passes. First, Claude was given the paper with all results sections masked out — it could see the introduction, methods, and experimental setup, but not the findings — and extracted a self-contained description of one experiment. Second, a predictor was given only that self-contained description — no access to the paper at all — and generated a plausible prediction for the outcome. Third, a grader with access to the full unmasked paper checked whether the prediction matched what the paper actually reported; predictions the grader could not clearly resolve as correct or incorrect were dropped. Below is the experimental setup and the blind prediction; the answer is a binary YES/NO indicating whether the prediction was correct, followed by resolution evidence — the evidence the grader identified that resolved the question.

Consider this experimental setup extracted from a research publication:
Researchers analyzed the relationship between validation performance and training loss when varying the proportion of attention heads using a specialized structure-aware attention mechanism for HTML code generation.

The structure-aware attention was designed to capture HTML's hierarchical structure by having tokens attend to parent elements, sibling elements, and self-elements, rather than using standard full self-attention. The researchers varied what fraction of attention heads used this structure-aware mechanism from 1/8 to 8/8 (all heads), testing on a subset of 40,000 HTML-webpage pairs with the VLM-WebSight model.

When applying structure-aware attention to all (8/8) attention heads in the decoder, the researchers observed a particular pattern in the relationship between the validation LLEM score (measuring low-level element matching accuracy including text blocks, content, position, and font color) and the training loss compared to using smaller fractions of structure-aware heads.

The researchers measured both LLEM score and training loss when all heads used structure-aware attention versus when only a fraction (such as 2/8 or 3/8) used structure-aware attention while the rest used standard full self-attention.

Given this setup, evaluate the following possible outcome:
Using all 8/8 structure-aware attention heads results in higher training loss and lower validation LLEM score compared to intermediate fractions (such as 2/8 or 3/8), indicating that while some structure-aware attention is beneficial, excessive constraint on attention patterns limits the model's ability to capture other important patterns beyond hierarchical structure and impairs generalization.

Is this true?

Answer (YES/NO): NO